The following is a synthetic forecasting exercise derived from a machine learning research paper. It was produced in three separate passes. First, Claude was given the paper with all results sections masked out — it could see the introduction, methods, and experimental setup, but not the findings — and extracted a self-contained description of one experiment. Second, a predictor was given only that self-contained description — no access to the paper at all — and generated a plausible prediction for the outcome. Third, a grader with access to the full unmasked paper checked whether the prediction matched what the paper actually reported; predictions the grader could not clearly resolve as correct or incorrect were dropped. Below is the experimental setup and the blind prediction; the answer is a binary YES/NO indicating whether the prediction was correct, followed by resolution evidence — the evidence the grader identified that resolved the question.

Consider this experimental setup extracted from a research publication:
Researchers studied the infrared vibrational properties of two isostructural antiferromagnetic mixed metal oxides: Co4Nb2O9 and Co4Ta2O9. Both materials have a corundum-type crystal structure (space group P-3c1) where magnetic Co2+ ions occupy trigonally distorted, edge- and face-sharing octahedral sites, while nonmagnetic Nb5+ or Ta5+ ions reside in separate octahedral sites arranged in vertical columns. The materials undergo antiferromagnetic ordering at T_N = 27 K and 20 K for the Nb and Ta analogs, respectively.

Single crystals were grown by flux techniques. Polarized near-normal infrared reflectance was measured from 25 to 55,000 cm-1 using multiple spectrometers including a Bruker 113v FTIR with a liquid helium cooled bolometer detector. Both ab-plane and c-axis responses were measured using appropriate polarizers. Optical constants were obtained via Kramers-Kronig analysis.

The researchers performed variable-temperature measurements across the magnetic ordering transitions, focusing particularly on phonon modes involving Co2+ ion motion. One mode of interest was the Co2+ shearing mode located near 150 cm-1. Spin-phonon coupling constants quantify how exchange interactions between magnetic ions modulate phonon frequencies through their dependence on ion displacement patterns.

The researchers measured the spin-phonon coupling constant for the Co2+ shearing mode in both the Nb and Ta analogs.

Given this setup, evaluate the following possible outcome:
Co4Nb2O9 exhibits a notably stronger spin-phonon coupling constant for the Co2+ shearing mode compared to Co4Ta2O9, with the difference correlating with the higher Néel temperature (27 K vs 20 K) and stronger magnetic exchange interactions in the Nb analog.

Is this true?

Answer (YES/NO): NO